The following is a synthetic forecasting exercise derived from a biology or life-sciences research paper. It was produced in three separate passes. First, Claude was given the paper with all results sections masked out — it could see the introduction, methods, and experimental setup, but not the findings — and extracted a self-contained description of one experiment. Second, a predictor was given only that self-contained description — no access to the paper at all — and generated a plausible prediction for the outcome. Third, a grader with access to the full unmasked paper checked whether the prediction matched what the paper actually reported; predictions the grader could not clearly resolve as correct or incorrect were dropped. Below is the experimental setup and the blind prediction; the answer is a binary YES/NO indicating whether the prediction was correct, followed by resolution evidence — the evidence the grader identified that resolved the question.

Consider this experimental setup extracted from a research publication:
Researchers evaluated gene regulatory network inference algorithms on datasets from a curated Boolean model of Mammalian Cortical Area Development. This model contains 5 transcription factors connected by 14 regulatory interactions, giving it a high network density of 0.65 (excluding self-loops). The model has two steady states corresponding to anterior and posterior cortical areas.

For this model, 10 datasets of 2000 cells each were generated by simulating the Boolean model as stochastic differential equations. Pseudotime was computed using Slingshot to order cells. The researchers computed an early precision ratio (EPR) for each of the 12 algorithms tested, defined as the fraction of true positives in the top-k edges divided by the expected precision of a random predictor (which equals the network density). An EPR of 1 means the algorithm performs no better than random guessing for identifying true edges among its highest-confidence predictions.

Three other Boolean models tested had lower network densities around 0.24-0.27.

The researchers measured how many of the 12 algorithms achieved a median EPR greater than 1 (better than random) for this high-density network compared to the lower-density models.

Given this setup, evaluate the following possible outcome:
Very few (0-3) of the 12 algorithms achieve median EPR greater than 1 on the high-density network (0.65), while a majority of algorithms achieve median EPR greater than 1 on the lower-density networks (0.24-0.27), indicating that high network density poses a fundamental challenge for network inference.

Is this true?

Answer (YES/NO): NO